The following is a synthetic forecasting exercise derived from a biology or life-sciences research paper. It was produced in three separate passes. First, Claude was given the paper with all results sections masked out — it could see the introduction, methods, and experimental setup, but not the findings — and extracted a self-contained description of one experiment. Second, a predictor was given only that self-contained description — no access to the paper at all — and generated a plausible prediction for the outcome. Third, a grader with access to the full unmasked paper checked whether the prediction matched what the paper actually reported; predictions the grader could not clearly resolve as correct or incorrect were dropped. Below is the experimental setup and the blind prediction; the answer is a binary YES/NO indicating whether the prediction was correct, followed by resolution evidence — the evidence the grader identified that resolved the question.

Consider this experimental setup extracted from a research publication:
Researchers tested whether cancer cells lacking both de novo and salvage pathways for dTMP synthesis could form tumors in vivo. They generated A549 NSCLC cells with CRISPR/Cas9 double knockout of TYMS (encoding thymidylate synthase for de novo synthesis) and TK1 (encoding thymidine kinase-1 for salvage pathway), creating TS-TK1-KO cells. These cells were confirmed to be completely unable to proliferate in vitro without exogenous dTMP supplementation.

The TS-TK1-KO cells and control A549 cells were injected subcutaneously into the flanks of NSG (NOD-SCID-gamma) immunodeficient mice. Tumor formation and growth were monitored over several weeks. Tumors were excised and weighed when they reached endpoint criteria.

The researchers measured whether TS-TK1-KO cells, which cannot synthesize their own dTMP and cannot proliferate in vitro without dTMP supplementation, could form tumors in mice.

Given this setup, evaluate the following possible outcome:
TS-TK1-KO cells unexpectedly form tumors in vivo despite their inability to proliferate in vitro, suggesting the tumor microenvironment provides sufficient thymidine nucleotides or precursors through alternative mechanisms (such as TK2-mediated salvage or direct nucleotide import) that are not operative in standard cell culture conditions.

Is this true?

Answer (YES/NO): NO